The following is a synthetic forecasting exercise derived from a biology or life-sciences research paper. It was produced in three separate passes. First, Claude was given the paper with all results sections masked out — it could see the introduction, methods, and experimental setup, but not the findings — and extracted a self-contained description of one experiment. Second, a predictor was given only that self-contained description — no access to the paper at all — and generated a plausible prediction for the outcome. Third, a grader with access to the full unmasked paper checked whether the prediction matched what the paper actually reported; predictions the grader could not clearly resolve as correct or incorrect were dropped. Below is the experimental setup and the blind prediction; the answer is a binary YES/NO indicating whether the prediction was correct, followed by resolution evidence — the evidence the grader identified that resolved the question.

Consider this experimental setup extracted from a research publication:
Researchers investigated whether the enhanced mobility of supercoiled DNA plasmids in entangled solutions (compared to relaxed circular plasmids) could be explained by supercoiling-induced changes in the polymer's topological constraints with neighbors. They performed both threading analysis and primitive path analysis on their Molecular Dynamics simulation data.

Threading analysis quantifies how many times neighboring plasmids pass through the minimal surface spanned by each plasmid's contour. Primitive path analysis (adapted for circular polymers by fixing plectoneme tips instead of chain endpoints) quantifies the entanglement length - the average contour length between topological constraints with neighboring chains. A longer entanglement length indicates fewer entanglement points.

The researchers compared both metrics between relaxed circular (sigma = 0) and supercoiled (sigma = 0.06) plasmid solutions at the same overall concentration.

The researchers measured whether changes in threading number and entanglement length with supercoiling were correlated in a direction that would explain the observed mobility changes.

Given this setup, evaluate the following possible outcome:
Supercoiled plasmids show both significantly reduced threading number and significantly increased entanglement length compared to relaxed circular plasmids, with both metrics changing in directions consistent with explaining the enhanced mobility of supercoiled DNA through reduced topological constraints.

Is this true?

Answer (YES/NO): YES